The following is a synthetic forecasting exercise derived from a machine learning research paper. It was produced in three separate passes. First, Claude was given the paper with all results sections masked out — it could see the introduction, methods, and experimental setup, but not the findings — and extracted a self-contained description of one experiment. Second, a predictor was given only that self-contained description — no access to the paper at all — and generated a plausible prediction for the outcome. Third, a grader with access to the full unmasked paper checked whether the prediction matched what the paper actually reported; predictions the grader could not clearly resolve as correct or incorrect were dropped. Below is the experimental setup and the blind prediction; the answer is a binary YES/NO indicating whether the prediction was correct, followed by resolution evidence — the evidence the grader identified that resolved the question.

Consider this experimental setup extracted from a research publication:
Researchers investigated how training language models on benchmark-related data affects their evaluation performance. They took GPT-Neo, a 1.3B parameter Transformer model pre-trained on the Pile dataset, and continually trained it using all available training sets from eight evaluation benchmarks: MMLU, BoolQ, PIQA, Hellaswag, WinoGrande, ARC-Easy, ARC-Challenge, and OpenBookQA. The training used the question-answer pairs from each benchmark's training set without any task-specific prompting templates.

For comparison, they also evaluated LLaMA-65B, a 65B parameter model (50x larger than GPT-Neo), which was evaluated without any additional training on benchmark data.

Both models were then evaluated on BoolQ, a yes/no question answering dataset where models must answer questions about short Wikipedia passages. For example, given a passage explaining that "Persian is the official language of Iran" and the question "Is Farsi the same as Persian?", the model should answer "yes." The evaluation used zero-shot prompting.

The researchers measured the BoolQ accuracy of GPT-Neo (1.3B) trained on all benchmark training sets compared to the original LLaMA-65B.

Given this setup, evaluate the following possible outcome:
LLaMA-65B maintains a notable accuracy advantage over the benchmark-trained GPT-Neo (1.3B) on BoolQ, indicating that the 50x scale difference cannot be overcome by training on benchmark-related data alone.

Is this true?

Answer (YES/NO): YES